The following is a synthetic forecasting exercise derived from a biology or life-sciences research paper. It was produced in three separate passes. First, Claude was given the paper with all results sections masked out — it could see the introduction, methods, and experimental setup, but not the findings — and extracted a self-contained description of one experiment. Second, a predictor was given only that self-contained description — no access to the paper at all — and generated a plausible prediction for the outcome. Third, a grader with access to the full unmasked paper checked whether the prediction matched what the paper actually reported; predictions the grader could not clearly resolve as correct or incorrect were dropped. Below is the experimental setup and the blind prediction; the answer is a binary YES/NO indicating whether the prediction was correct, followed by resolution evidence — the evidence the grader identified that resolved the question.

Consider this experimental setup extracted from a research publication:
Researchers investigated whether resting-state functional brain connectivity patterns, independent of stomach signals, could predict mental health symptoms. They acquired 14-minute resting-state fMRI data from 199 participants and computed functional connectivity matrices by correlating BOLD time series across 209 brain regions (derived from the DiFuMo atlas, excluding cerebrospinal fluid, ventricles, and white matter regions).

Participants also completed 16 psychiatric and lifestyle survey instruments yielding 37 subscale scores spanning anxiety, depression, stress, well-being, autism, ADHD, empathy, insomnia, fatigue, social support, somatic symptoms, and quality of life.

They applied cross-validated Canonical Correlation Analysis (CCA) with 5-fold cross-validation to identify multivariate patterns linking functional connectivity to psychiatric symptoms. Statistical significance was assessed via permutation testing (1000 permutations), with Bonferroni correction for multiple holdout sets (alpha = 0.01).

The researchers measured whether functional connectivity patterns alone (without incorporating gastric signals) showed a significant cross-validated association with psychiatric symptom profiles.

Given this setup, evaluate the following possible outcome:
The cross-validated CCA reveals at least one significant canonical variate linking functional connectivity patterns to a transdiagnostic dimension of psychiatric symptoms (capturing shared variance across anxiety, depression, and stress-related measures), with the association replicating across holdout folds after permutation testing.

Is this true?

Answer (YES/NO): NO